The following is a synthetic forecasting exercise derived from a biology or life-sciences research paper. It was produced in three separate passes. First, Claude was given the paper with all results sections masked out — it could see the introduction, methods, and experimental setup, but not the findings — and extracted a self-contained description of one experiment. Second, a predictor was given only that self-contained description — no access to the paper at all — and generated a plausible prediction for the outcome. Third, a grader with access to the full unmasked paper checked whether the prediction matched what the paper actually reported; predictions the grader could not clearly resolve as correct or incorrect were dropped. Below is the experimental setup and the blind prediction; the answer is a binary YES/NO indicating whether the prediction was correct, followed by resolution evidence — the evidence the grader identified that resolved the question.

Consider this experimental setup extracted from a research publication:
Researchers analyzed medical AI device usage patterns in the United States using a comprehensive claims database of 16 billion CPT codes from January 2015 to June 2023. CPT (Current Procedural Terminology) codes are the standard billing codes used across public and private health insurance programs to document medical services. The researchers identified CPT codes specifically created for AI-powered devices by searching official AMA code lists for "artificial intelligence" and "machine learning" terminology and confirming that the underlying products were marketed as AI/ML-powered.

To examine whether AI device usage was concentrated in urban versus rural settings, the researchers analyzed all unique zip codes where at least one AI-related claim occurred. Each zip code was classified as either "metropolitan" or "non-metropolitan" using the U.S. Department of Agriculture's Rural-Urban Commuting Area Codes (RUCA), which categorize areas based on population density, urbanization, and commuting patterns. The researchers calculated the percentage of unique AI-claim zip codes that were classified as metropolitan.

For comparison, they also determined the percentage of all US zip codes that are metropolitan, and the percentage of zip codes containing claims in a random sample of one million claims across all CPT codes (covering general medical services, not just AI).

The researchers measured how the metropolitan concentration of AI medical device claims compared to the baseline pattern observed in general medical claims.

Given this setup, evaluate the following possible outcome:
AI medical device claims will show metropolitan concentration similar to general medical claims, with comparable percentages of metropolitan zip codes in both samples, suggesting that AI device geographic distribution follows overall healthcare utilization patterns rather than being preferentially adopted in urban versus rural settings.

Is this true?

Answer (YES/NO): NO